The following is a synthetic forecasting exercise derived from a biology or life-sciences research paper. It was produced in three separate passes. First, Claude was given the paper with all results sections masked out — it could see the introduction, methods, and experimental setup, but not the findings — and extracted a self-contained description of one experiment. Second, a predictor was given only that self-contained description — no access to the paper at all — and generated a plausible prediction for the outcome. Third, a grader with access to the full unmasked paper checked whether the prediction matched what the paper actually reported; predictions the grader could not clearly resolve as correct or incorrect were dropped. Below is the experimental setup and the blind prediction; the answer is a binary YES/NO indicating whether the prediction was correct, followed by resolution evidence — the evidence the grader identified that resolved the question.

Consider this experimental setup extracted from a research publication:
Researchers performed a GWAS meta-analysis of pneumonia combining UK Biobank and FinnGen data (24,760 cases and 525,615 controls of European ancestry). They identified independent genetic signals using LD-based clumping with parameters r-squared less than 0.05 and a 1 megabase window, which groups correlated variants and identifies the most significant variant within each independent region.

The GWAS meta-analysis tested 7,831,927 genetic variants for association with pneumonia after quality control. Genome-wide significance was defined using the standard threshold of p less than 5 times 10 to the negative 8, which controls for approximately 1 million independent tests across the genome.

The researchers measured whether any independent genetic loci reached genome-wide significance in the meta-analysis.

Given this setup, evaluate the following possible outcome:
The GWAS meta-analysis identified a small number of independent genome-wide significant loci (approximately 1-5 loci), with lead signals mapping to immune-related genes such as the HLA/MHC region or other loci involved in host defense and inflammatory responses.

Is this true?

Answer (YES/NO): NO